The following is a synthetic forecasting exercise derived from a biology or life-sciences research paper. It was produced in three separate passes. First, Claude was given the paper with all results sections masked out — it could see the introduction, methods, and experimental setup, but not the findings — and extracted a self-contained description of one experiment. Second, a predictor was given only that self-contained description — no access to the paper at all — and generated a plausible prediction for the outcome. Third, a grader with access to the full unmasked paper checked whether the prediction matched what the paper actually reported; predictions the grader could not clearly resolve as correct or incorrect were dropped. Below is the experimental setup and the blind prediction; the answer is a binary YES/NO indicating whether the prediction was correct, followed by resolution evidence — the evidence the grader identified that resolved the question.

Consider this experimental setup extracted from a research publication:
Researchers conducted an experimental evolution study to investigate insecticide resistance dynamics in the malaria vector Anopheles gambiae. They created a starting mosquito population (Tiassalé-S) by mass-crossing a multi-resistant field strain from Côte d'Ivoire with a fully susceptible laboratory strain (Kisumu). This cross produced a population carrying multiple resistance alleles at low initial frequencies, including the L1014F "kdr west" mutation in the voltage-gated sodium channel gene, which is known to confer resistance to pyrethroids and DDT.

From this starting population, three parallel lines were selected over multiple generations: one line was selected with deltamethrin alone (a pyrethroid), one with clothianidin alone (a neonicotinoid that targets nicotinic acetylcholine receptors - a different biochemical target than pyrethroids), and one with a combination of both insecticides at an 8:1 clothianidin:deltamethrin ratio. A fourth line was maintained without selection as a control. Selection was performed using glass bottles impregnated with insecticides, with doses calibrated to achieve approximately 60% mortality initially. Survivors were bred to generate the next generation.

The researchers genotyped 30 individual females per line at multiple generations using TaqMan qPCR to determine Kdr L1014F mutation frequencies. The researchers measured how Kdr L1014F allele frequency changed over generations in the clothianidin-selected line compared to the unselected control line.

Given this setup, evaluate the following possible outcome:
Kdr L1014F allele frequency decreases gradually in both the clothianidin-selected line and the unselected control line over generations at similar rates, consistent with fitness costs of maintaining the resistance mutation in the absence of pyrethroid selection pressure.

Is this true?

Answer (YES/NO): NO